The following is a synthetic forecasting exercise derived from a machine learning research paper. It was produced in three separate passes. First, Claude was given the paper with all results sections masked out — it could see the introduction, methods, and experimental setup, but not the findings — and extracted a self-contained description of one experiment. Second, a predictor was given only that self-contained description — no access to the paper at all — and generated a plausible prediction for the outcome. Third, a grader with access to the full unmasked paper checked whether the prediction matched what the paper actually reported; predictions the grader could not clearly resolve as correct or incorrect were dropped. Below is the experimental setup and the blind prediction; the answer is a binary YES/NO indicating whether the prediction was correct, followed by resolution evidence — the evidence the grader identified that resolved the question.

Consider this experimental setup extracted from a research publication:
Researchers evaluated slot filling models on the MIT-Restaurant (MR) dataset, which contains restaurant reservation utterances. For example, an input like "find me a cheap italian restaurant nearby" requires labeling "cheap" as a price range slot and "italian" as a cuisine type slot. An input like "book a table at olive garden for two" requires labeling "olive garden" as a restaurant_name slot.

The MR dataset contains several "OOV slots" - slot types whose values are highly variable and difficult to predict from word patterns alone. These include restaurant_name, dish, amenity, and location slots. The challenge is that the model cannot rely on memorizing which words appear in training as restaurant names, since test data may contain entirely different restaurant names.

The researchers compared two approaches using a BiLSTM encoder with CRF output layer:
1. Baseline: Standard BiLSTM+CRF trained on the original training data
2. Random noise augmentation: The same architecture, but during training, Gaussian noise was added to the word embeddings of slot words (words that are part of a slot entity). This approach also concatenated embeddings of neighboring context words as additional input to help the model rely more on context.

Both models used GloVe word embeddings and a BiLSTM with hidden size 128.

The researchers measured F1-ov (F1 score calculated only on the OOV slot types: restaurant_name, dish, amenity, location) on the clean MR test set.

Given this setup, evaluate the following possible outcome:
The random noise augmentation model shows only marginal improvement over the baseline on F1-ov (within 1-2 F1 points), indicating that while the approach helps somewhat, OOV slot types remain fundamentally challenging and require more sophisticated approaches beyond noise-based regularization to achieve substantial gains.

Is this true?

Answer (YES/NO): YES